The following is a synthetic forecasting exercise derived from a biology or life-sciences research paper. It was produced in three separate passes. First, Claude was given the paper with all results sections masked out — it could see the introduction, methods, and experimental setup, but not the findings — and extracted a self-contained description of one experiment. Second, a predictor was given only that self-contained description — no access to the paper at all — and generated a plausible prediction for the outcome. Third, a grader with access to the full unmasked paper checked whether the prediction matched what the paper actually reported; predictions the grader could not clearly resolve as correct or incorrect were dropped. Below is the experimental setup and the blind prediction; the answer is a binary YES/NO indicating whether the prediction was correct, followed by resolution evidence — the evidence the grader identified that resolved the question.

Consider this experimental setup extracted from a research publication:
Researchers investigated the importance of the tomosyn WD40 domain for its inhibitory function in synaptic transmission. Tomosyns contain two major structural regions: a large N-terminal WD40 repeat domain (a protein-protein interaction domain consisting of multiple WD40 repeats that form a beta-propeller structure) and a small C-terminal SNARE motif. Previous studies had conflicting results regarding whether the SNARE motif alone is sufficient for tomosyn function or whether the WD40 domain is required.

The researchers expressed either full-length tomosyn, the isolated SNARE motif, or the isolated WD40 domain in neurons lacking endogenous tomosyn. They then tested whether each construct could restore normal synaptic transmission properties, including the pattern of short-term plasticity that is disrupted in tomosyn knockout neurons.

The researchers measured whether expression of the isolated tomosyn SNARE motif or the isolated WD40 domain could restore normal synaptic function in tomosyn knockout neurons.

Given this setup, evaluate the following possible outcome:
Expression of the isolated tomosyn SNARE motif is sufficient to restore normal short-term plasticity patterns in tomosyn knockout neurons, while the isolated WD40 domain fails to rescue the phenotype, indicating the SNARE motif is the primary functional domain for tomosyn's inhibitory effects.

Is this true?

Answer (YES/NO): NO